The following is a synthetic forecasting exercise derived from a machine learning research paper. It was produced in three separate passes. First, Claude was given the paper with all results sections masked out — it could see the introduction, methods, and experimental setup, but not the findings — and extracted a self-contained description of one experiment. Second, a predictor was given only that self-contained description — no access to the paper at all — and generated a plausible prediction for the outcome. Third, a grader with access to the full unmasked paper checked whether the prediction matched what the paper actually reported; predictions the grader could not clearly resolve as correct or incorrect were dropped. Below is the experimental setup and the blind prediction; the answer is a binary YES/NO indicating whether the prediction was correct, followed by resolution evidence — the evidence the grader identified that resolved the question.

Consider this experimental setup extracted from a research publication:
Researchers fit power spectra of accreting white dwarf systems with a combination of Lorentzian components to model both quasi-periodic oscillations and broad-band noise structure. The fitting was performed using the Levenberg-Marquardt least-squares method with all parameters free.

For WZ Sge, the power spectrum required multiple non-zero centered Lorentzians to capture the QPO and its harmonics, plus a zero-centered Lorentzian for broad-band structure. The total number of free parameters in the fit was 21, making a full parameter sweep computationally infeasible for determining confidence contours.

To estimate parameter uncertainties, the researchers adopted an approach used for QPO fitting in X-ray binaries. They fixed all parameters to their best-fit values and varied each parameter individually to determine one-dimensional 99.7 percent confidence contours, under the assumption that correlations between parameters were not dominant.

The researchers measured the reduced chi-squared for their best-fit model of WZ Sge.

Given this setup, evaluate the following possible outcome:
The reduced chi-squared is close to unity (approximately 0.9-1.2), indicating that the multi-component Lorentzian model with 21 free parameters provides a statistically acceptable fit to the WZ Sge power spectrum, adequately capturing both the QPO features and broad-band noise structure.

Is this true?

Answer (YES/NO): NO